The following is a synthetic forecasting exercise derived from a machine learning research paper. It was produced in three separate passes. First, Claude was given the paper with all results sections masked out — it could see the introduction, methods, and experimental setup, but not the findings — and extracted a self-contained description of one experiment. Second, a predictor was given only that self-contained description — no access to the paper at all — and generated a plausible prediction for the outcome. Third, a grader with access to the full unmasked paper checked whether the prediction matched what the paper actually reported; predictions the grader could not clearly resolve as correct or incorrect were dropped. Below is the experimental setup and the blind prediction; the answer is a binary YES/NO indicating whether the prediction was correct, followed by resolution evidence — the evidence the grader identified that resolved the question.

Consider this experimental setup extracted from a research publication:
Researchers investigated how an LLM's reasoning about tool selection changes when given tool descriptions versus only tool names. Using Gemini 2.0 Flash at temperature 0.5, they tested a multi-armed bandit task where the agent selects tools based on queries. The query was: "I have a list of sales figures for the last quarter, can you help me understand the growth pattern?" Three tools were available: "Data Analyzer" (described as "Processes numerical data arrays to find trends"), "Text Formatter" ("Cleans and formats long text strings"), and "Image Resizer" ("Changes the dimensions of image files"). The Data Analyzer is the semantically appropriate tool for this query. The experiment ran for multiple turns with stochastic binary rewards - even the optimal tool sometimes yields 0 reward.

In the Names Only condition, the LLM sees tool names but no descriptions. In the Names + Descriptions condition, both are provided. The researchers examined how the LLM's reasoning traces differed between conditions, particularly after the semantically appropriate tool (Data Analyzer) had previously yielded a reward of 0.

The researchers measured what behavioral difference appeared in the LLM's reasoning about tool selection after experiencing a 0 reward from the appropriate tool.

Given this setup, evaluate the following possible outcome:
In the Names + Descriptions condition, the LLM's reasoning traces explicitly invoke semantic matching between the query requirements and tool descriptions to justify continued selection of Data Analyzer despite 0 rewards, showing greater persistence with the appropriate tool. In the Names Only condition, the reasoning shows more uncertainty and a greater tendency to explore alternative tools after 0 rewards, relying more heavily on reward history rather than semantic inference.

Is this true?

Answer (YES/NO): NO